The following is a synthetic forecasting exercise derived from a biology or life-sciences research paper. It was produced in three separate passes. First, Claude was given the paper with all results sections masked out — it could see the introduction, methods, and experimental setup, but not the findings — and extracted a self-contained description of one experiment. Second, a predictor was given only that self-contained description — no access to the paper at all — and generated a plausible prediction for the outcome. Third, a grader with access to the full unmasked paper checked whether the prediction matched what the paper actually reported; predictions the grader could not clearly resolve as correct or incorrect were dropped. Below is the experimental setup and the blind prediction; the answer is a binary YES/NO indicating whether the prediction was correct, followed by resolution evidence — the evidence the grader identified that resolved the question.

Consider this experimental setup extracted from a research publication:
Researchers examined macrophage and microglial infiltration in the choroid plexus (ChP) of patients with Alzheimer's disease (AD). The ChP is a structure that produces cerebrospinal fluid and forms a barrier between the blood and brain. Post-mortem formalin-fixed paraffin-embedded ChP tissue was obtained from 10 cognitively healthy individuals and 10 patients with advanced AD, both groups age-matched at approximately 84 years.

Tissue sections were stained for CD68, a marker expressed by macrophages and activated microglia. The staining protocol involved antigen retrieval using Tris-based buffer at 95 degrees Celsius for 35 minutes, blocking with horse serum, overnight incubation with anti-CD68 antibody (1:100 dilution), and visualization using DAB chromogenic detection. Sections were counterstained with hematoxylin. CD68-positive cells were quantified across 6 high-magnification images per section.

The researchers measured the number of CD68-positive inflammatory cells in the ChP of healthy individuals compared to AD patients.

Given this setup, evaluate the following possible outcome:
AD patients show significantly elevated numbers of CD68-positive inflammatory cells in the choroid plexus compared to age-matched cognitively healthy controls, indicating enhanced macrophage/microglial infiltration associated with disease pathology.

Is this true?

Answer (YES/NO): NO